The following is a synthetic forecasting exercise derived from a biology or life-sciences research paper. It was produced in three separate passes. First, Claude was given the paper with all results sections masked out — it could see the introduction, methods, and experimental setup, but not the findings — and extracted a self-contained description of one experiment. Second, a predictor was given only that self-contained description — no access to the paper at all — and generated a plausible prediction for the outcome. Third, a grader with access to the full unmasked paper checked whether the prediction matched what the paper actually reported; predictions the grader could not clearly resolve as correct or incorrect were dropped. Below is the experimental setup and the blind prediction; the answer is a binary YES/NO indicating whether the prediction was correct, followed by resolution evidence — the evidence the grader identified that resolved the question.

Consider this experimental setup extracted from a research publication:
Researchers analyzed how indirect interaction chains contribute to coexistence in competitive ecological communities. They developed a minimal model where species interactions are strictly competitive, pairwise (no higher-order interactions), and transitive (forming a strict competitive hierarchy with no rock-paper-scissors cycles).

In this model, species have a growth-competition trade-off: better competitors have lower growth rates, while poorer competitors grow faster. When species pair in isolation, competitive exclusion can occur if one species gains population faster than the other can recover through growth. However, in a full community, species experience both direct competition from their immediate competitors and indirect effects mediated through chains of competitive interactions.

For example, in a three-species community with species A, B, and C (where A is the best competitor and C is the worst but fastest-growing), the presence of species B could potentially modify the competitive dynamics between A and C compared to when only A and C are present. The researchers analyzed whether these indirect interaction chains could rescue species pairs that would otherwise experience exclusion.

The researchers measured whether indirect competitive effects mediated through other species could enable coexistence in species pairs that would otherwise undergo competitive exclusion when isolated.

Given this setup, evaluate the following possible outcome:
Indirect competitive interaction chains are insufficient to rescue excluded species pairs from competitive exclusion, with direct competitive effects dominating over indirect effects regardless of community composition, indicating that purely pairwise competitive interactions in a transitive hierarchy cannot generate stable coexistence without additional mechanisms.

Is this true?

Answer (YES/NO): NO